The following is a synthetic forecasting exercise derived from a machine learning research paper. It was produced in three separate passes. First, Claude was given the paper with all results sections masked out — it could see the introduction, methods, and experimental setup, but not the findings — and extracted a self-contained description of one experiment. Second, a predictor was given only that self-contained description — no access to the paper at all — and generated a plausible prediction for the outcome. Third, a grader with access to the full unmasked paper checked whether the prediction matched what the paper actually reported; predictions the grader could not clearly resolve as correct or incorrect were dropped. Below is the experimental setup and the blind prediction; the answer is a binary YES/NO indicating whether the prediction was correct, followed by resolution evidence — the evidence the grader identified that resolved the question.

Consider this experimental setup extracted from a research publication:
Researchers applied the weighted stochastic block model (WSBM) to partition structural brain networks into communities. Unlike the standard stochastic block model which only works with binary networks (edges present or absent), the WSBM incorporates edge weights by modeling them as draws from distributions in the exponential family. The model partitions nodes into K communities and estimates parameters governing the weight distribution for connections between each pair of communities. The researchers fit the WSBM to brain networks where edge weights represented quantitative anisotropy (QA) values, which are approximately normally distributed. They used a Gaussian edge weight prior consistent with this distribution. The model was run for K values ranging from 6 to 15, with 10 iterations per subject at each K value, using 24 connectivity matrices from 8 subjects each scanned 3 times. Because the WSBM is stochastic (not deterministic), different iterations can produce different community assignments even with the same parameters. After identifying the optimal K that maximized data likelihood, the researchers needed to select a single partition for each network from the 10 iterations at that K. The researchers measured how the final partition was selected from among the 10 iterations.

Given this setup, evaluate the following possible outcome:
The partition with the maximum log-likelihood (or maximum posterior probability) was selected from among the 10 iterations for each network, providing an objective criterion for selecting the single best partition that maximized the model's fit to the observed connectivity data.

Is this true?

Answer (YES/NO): NO